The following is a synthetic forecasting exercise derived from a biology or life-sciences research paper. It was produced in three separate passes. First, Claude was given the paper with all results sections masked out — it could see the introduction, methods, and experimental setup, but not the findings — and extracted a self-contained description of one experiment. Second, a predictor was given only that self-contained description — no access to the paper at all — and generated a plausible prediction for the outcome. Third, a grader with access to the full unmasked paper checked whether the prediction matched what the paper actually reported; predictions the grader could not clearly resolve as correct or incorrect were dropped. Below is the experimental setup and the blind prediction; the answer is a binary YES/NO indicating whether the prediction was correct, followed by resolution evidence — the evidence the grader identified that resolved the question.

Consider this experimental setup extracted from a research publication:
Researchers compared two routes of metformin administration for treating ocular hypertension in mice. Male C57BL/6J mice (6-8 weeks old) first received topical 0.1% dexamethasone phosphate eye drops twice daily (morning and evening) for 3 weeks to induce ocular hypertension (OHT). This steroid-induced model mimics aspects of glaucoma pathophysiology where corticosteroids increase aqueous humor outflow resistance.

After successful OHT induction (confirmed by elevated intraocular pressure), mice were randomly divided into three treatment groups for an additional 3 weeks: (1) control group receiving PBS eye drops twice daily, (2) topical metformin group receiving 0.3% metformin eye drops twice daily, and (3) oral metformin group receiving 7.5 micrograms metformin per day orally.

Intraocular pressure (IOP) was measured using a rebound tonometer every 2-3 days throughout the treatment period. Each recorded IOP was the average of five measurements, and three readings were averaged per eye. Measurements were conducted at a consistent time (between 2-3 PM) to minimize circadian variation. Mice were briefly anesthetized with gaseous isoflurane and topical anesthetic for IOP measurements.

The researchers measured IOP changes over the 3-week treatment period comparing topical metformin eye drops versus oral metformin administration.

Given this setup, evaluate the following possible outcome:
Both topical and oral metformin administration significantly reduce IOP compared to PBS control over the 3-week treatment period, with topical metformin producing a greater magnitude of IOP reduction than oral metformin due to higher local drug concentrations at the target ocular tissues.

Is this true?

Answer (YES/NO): NO